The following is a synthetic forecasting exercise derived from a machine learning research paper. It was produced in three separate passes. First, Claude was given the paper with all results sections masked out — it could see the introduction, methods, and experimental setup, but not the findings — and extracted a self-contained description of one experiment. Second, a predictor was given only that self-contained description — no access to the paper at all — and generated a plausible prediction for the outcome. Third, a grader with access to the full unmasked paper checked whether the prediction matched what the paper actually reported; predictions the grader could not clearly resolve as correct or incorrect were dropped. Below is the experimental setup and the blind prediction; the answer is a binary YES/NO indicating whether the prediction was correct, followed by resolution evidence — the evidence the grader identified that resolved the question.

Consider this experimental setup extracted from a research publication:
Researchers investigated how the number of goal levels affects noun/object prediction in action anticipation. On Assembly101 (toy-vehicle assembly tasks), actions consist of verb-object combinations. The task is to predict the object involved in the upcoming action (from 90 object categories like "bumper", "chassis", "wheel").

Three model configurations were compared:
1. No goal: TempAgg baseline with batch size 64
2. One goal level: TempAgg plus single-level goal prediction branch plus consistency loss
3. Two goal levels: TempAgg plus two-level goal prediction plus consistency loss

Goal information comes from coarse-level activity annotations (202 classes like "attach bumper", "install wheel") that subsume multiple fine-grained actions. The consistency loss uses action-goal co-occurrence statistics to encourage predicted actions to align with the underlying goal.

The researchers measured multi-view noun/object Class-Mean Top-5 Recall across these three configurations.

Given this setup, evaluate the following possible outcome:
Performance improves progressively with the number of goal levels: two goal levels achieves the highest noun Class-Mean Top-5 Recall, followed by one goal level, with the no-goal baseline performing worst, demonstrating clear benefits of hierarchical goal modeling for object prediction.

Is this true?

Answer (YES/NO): YES